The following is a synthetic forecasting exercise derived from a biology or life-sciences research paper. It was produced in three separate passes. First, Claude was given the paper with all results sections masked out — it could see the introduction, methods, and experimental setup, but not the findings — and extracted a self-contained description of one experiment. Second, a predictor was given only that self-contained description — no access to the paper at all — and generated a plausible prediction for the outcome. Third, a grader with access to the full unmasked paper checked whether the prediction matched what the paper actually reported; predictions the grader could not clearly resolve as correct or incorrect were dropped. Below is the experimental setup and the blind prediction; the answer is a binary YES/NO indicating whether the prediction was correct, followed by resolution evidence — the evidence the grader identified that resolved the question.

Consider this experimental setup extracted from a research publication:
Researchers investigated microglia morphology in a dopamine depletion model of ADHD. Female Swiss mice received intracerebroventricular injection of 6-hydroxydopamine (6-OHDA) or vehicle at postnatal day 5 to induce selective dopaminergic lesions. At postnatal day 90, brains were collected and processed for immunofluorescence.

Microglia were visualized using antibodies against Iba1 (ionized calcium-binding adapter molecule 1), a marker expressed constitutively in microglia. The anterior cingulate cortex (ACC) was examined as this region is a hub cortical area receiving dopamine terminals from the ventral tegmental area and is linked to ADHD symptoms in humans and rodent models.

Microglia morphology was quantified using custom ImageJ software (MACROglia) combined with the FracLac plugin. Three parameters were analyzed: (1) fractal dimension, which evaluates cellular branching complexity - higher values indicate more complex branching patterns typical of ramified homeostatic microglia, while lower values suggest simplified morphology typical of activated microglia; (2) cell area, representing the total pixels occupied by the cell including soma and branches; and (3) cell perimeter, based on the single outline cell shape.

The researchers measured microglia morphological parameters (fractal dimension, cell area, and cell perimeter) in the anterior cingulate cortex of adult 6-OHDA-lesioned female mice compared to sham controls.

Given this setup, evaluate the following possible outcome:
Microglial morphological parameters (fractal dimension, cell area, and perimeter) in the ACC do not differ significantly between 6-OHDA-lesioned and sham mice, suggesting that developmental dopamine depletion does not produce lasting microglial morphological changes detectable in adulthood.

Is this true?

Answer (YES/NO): NO